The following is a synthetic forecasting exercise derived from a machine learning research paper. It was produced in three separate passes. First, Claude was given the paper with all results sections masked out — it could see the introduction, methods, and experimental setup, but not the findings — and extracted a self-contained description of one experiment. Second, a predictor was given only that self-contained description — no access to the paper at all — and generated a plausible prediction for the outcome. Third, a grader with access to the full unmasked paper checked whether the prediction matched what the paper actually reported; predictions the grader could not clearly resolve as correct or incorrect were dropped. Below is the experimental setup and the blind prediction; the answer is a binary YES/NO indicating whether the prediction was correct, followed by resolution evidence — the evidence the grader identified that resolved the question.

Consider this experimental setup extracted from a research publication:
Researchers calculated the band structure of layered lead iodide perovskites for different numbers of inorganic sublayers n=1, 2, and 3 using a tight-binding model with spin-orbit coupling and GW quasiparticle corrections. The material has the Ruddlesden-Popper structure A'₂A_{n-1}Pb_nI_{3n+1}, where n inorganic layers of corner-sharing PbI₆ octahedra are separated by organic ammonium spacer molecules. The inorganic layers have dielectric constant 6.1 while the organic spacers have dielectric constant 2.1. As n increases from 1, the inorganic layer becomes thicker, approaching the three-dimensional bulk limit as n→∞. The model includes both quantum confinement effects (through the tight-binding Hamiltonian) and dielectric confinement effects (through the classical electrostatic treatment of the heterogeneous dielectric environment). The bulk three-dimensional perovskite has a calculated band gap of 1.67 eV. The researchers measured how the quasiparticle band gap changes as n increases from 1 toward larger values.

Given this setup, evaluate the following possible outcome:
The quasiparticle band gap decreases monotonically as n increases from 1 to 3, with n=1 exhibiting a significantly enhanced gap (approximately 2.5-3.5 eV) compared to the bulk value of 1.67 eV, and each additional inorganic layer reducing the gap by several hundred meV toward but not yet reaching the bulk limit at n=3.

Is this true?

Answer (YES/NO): YES